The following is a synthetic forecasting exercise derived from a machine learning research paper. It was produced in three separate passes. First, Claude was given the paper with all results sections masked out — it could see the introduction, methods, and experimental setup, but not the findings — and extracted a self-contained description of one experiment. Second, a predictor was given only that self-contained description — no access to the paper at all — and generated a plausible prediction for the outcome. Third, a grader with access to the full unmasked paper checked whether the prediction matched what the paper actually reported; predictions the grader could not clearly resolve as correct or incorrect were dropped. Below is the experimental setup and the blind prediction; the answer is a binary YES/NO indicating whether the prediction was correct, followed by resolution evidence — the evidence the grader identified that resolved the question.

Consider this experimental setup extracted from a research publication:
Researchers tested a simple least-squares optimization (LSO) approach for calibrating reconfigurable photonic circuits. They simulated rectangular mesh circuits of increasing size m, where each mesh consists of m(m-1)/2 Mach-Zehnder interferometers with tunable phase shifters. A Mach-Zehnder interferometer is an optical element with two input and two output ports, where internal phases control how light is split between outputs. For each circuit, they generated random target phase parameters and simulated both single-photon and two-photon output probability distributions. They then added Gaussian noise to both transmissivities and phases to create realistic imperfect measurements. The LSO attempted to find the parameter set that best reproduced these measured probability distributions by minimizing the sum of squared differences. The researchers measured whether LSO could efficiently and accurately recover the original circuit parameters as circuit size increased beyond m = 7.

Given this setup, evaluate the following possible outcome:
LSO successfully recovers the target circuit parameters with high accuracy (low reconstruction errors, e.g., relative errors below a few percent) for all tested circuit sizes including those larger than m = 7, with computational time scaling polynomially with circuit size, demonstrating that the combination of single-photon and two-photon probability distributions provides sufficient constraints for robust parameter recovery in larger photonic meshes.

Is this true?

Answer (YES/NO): NO